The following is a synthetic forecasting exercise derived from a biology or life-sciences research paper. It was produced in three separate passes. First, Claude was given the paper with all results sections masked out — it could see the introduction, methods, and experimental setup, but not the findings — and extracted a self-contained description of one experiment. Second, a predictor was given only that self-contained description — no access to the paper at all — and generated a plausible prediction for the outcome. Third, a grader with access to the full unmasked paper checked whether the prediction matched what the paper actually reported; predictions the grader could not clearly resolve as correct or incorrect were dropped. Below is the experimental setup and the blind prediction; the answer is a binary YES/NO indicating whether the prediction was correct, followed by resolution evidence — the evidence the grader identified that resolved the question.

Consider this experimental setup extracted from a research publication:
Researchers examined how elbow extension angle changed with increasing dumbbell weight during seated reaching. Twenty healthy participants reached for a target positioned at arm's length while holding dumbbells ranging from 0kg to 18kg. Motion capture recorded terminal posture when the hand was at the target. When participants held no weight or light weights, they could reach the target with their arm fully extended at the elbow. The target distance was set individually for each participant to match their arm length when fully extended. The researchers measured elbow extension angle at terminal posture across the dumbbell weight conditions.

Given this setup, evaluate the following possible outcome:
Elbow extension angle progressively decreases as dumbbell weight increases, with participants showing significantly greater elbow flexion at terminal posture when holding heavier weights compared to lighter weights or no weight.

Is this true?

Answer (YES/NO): YES